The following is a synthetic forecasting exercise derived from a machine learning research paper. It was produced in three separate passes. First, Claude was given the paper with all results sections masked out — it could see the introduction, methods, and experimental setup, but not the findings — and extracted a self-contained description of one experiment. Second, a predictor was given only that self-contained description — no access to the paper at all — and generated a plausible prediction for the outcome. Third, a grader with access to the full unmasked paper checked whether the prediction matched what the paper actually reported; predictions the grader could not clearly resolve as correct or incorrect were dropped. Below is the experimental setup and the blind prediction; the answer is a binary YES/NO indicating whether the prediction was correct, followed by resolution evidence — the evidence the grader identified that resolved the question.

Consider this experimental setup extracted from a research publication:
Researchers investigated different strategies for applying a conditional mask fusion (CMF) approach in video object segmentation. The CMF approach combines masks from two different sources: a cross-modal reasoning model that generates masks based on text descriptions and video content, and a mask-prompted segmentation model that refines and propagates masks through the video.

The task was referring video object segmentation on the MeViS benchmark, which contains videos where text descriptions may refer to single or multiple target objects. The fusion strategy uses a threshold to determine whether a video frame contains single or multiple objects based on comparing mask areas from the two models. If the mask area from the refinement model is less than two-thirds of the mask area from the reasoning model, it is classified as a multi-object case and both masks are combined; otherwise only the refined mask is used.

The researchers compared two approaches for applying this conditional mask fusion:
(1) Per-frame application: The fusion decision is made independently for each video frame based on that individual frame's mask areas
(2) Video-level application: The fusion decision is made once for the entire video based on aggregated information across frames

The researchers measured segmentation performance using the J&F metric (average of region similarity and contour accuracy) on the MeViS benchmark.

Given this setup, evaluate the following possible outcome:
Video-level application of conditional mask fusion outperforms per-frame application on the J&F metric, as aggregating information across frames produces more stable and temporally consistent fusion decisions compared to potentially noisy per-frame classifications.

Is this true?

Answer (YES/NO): NO